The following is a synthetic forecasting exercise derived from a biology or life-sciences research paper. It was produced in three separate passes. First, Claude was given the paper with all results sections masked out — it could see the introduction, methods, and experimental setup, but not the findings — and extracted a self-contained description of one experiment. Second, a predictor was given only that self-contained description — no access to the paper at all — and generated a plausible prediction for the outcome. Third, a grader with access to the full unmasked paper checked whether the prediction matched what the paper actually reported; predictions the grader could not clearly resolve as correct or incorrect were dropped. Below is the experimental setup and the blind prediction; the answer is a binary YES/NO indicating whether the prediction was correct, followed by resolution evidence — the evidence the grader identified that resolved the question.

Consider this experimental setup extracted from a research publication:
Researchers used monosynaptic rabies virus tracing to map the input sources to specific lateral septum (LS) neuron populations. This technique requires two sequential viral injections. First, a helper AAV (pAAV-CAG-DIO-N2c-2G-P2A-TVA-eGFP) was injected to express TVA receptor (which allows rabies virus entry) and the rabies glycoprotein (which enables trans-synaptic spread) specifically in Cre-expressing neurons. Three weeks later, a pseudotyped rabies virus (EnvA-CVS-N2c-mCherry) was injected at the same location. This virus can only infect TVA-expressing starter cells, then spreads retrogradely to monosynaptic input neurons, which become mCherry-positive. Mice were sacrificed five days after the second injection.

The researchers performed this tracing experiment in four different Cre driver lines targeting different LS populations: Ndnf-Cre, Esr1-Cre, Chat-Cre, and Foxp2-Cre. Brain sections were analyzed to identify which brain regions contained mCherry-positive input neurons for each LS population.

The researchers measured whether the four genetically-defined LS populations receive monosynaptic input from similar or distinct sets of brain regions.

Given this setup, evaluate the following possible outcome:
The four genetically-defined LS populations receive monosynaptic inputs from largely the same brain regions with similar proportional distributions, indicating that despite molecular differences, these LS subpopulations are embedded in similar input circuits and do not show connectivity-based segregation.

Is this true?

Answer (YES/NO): NO